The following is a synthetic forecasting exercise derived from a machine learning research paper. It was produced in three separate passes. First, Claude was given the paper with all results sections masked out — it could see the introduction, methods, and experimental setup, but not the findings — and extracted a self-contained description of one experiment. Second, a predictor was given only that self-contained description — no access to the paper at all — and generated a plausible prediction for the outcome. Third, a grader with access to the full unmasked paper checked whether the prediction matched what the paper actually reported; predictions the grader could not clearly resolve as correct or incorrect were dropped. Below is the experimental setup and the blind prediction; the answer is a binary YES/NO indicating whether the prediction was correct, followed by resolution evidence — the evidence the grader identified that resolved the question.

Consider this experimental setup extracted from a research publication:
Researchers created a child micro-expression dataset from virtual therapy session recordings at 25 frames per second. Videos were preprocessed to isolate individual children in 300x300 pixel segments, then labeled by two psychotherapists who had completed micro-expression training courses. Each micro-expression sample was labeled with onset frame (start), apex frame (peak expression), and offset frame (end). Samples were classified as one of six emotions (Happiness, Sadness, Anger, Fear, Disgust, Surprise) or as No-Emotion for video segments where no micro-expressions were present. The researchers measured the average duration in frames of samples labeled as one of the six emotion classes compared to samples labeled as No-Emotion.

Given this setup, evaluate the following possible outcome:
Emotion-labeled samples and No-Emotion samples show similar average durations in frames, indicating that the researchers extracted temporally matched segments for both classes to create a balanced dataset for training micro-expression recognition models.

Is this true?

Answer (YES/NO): NO